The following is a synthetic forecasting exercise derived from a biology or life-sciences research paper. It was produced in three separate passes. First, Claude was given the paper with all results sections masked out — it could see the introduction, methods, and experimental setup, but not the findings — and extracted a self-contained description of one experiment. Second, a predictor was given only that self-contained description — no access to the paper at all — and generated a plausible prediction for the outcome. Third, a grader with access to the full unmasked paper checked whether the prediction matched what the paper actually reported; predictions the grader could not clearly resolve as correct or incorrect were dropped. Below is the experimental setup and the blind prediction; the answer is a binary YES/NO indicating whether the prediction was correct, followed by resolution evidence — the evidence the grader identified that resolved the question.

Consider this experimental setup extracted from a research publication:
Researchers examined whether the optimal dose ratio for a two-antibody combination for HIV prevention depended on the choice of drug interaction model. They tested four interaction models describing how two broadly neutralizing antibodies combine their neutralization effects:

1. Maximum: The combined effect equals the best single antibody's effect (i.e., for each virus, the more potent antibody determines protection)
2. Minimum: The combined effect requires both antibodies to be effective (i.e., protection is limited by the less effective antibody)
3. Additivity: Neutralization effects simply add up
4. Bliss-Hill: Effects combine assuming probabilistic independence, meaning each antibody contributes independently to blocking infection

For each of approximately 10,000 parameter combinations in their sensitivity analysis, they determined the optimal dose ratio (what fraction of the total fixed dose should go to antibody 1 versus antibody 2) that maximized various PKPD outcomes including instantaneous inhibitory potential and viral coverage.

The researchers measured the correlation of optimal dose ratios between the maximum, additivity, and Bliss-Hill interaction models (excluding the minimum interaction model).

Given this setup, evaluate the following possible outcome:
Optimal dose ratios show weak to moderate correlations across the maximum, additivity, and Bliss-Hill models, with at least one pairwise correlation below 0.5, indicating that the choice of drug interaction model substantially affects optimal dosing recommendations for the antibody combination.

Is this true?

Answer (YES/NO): NO